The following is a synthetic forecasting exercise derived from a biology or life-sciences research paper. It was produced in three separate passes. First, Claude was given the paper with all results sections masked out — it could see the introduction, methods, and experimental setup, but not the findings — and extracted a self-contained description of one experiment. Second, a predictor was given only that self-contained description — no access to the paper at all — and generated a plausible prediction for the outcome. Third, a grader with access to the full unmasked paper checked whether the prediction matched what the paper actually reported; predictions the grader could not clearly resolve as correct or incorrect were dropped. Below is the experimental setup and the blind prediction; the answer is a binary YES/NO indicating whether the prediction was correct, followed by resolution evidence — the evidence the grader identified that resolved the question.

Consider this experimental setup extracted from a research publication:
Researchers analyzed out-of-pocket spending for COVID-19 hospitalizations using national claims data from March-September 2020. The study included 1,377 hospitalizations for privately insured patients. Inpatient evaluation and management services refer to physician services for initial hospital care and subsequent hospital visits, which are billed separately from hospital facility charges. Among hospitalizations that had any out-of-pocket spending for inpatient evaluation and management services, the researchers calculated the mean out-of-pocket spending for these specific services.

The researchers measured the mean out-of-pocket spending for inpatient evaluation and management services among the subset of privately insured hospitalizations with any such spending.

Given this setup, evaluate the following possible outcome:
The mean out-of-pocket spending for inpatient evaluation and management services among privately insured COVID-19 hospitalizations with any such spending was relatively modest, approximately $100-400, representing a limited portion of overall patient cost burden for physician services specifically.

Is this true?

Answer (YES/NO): NO